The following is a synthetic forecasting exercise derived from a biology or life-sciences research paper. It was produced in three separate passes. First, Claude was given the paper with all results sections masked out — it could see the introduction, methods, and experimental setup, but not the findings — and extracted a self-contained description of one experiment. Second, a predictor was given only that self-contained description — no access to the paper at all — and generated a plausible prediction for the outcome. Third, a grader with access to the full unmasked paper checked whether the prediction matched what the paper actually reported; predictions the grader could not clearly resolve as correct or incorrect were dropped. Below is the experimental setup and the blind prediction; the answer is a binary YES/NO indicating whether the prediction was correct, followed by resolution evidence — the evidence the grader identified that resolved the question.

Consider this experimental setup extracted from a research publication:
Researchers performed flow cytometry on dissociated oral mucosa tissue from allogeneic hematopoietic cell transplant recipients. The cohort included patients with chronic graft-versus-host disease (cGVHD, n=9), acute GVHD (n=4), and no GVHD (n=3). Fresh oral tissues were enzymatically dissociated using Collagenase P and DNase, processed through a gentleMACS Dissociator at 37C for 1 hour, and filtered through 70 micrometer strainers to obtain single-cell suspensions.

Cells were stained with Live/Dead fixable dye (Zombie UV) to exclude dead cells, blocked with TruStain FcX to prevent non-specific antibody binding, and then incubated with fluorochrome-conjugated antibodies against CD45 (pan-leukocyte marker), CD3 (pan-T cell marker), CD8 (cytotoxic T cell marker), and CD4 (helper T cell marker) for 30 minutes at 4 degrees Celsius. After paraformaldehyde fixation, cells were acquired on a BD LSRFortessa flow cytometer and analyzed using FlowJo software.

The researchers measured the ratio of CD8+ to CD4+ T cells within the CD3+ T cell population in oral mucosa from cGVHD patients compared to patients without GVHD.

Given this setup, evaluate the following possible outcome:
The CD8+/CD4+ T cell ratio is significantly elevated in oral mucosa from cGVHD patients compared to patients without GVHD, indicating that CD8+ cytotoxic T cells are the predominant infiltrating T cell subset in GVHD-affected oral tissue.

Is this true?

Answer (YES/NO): YES